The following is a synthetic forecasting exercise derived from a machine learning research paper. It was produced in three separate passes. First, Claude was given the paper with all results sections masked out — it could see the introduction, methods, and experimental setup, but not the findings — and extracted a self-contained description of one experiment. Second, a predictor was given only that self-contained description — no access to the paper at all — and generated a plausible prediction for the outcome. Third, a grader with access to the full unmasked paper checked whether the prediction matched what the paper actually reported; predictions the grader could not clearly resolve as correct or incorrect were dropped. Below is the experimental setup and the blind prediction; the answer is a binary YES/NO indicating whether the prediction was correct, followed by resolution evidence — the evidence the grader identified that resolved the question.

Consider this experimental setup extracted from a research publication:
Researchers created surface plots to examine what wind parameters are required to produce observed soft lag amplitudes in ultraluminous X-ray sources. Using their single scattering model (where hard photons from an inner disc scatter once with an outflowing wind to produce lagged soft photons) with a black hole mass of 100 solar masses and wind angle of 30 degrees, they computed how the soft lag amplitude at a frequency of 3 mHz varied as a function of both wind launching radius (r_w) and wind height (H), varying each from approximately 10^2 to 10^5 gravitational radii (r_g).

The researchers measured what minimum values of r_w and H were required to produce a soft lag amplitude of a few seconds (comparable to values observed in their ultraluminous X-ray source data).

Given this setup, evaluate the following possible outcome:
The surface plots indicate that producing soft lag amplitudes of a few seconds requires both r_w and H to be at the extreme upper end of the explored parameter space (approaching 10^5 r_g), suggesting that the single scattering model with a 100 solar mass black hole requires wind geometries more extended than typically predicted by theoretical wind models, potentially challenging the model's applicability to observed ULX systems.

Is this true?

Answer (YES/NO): NO